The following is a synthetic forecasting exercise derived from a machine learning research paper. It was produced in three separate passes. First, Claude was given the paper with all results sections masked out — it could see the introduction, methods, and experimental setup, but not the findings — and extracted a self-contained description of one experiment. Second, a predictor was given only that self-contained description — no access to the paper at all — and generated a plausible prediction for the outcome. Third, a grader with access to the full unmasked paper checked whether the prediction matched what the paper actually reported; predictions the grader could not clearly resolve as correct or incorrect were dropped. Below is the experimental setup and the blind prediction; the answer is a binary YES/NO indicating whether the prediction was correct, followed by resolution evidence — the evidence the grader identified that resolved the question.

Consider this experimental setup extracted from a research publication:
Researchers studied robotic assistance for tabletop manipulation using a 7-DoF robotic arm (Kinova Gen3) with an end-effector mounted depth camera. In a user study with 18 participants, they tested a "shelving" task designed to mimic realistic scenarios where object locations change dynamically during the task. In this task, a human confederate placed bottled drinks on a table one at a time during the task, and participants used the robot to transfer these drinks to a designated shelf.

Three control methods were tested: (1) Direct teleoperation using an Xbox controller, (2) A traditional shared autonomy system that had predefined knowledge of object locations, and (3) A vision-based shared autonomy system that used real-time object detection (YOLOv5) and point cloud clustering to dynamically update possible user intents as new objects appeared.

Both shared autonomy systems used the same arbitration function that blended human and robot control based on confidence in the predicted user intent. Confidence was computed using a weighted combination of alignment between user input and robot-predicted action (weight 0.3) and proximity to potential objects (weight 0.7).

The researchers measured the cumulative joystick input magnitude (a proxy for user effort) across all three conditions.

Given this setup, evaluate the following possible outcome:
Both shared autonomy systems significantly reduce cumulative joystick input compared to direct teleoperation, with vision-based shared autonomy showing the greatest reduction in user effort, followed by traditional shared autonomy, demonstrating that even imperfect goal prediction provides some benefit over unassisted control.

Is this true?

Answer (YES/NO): YES